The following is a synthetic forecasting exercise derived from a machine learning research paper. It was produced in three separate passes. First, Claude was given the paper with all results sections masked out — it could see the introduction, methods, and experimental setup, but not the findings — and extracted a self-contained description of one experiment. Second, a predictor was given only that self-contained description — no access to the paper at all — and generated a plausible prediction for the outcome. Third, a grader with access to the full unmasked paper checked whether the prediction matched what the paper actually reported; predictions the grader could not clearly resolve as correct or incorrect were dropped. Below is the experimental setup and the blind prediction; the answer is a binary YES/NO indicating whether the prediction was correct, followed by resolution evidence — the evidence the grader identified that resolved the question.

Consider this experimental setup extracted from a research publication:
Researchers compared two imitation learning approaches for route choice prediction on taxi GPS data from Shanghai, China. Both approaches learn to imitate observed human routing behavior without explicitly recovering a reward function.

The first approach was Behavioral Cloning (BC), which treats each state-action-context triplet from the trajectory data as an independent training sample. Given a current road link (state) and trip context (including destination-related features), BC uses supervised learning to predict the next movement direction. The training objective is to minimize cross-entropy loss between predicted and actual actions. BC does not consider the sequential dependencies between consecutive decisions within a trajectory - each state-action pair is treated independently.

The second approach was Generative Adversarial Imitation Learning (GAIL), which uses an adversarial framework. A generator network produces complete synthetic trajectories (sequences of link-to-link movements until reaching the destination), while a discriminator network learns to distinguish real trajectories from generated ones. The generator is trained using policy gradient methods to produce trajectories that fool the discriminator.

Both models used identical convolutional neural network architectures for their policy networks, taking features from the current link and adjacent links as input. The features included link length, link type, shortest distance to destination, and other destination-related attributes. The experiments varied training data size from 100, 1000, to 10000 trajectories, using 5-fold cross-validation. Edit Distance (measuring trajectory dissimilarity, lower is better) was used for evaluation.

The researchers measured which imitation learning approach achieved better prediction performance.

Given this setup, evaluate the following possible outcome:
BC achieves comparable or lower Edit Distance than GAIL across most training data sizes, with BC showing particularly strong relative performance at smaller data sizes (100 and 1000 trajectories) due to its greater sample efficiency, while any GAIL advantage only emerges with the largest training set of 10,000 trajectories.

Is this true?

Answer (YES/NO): NO